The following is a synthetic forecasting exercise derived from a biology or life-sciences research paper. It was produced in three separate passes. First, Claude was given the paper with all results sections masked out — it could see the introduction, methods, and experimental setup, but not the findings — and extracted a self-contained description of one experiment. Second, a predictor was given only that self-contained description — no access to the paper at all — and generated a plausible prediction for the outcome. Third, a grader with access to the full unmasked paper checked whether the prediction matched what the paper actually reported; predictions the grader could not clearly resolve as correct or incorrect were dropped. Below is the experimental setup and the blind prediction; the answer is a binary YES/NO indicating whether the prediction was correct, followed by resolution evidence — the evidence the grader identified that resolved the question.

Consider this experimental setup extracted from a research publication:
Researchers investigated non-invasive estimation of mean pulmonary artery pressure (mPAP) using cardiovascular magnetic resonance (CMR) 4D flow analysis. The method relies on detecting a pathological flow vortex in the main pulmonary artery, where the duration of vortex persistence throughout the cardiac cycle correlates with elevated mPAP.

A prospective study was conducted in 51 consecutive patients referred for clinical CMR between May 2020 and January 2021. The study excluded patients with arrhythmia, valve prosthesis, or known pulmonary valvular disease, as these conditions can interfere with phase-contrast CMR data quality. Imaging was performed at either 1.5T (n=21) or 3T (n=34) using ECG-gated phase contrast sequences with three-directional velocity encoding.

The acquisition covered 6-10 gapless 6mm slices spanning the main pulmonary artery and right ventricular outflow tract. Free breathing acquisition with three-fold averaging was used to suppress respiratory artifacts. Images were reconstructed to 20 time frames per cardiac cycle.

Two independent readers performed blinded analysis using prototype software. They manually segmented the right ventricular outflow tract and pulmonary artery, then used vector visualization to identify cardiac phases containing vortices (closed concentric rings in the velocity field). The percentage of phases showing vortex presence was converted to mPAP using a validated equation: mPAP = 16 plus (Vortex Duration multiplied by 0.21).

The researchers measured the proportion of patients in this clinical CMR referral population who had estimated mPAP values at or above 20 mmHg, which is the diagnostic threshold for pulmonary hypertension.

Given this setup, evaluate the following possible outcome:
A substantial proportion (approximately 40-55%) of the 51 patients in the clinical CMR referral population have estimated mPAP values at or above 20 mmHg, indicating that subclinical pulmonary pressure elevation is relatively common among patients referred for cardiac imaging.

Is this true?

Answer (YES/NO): YES